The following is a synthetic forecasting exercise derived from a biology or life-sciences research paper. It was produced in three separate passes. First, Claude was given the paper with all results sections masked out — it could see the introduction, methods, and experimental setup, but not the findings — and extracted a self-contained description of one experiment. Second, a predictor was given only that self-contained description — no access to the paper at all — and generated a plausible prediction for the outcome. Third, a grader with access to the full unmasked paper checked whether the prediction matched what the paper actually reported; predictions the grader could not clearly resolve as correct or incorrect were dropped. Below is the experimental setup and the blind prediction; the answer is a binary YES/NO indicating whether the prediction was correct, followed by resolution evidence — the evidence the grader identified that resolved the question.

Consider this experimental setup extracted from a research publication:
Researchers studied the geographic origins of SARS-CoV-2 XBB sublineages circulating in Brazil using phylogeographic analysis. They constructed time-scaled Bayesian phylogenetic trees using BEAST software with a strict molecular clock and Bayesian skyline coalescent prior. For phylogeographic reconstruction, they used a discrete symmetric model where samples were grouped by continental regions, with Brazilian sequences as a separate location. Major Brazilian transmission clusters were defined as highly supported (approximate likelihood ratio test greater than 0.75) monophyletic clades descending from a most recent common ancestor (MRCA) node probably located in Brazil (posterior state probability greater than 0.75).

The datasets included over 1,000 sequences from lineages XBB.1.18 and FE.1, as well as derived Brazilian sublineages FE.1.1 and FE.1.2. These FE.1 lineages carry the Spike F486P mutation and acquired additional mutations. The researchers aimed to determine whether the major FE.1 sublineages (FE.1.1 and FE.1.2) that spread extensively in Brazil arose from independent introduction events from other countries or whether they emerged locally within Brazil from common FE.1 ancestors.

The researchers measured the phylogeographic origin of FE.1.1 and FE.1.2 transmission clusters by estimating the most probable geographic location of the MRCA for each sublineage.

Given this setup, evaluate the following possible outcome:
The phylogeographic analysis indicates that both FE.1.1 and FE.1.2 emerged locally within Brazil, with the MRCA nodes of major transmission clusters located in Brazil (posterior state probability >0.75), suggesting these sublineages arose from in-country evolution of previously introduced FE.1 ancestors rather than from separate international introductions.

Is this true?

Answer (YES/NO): YES